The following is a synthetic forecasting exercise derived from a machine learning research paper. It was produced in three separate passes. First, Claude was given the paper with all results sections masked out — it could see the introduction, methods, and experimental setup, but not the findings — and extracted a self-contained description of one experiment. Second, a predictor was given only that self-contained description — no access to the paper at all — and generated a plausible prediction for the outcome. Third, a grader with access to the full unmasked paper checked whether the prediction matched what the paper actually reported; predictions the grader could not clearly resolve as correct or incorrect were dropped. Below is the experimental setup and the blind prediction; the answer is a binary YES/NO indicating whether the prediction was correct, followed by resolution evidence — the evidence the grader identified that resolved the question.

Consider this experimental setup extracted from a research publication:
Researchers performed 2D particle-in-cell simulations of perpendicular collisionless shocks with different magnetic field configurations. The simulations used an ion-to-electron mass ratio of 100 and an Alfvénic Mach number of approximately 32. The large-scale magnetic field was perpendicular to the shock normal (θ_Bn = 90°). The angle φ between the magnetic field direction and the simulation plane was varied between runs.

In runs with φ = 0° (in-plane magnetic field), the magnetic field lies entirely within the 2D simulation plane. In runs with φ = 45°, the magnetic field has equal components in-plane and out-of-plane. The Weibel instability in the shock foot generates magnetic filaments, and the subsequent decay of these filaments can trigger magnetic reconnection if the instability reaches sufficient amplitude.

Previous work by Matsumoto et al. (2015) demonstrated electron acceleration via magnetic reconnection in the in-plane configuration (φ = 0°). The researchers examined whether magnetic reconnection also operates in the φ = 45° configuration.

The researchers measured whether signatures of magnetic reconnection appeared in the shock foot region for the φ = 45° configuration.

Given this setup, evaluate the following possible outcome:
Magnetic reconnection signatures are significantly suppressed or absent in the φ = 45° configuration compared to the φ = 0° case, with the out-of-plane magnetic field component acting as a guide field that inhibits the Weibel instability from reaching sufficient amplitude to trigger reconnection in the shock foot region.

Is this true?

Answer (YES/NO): NO